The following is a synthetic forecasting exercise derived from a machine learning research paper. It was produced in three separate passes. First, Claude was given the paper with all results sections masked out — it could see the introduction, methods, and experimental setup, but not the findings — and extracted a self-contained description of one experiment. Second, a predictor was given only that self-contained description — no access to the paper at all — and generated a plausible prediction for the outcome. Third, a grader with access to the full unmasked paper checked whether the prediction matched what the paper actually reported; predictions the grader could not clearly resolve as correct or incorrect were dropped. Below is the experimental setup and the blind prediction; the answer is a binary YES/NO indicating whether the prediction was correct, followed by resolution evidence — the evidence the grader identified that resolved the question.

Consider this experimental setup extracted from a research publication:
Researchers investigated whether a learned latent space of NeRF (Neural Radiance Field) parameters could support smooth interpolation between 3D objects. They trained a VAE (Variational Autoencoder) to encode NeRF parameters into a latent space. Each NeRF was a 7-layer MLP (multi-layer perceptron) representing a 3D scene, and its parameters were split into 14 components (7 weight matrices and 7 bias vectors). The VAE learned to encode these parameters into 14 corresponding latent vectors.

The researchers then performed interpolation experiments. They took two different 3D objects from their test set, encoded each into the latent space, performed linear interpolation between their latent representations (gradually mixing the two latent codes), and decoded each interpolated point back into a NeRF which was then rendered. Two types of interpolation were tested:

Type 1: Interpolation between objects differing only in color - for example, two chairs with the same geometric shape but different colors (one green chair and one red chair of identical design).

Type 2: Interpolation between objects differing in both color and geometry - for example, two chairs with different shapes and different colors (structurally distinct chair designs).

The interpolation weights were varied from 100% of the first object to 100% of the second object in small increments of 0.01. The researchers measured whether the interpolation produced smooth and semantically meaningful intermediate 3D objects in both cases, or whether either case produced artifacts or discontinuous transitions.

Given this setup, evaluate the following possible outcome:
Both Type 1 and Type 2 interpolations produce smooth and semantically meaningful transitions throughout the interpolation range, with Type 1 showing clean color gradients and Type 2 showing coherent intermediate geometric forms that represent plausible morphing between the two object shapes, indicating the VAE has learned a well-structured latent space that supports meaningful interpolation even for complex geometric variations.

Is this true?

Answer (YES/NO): YES